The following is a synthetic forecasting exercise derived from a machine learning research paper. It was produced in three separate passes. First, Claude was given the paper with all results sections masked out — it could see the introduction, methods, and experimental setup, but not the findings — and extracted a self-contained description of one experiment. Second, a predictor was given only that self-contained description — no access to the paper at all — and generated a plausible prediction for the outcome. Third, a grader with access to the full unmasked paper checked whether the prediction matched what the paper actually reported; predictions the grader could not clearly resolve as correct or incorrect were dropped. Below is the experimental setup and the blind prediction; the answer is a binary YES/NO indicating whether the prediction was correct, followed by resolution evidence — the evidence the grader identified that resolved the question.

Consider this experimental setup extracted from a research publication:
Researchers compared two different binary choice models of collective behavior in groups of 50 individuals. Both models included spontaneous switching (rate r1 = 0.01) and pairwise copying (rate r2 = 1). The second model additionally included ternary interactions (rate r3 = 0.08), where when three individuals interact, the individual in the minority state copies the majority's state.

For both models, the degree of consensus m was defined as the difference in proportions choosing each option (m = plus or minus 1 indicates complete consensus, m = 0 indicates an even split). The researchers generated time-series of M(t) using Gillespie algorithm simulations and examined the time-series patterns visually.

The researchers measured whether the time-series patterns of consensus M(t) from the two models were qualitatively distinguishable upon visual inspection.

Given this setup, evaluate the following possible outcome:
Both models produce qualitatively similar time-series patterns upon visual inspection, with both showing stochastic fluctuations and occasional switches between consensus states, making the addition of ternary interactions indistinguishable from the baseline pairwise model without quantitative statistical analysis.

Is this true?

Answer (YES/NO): YES